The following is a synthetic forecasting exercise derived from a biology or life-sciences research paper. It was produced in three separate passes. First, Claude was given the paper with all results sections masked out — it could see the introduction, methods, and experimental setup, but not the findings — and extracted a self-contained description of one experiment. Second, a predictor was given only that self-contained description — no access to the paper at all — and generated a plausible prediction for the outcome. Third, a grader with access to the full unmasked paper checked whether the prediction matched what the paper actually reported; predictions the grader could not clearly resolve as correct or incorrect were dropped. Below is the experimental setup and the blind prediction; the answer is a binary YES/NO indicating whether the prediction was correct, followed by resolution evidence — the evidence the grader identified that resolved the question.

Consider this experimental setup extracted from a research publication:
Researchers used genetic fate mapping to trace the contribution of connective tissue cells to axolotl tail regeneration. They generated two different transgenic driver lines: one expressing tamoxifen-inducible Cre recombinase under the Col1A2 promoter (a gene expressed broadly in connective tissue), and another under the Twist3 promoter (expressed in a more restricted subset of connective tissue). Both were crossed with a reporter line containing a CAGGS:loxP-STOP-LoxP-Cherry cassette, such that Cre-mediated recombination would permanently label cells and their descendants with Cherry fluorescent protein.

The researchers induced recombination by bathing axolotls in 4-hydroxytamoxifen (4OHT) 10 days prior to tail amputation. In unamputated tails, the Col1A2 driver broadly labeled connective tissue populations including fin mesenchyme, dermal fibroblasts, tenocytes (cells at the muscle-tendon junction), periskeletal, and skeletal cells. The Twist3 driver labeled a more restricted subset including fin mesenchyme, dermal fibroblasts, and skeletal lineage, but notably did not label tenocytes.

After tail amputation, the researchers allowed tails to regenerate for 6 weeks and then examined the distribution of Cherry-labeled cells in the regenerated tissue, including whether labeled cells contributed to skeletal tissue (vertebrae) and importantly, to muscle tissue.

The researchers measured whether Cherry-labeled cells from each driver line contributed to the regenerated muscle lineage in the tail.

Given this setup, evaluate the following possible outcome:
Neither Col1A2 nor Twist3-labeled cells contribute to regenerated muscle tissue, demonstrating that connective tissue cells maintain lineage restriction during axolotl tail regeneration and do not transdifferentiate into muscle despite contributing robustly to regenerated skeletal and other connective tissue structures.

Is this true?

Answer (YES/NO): NO